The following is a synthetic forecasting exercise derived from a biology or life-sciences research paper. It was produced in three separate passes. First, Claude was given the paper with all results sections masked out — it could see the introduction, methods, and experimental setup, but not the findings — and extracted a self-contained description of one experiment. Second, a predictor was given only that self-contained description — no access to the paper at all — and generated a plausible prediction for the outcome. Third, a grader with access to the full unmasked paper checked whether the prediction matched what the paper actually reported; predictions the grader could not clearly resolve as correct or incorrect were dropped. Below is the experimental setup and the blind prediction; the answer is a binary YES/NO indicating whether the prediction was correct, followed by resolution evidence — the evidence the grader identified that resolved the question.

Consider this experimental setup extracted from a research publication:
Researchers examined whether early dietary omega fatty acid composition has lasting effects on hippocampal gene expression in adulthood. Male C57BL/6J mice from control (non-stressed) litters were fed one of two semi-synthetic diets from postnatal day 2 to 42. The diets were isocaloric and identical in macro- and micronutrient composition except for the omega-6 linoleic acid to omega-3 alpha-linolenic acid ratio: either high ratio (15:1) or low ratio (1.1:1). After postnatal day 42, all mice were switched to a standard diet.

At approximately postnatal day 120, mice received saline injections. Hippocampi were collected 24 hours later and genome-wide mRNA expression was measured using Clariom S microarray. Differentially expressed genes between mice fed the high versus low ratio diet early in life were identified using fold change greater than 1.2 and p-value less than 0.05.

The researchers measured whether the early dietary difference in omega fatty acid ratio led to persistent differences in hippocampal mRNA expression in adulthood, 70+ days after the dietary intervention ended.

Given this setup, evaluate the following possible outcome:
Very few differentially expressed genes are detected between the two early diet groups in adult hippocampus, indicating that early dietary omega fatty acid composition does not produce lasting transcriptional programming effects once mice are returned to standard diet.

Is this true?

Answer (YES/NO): NO